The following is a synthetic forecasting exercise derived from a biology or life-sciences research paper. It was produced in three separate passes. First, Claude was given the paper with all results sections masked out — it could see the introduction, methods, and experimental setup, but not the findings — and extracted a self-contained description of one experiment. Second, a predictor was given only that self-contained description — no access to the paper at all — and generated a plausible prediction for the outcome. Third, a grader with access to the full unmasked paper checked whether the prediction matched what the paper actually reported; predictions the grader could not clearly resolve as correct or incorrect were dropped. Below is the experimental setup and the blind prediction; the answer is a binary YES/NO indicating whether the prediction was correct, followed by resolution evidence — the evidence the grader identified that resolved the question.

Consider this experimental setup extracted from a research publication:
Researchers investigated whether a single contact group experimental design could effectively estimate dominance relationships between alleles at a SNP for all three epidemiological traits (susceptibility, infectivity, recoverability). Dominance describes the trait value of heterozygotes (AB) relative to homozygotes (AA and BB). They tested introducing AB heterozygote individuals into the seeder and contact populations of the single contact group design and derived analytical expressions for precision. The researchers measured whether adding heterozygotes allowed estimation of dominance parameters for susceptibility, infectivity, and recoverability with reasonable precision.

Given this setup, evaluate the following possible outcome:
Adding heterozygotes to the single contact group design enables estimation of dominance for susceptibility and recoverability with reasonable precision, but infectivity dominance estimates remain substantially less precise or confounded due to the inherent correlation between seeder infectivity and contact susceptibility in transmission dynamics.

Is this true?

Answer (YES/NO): YES